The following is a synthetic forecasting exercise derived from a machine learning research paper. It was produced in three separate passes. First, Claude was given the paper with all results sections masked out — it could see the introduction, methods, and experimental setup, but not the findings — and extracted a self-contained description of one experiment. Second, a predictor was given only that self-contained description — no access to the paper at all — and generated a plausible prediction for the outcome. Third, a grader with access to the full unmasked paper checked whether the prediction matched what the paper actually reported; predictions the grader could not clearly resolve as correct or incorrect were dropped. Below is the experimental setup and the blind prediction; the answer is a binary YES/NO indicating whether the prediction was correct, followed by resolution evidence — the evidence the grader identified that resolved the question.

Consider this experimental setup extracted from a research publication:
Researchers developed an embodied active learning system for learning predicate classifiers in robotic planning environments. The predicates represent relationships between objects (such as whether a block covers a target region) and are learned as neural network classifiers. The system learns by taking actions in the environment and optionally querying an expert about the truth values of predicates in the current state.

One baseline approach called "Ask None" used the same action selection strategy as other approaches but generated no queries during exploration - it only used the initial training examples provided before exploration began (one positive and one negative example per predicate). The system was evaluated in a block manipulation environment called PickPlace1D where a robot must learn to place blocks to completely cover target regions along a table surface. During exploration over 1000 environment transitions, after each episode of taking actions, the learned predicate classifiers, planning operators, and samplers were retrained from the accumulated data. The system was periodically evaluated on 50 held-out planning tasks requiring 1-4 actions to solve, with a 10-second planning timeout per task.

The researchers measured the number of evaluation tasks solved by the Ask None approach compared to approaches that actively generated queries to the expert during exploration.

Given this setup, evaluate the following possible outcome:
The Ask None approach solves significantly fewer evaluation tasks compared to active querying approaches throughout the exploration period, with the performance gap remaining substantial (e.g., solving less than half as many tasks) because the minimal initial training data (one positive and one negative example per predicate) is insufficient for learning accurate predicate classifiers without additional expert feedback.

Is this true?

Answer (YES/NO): YES